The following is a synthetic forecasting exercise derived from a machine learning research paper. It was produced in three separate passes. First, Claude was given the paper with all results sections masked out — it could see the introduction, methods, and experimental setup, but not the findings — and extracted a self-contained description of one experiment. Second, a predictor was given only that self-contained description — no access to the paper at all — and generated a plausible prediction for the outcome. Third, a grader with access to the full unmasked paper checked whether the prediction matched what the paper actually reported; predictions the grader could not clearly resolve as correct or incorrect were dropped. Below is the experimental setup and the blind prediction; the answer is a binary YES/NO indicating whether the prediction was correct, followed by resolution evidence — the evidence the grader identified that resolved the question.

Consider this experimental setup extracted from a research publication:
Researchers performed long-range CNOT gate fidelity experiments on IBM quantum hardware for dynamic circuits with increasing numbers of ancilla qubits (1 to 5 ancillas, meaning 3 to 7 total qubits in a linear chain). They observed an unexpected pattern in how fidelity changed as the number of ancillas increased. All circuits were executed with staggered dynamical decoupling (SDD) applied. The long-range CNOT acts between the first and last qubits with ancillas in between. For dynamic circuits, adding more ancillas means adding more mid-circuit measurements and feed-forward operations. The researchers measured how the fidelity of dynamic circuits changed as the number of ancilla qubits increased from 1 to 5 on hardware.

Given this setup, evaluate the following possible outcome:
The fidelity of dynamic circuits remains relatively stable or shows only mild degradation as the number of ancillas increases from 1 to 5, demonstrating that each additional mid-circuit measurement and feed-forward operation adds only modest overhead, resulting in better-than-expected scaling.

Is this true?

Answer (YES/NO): NO